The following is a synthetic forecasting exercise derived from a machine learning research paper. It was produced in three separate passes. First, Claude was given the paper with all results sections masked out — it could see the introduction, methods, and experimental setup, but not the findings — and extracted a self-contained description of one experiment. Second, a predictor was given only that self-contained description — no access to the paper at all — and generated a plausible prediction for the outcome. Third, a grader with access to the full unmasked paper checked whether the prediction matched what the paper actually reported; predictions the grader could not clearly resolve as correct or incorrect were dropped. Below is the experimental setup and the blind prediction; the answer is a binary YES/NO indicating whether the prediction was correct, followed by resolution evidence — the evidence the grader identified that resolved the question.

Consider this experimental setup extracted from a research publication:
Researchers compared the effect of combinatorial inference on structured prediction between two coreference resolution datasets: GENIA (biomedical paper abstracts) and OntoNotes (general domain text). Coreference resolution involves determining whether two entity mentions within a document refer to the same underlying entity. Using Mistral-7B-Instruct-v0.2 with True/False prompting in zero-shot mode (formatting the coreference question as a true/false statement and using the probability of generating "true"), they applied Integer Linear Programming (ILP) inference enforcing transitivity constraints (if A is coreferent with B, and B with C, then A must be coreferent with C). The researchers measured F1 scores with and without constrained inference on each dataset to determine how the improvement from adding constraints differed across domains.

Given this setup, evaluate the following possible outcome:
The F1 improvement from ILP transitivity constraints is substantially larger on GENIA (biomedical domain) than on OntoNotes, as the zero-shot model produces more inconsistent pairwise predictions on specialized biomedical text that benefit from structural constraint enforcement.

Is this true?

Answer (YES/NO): YES